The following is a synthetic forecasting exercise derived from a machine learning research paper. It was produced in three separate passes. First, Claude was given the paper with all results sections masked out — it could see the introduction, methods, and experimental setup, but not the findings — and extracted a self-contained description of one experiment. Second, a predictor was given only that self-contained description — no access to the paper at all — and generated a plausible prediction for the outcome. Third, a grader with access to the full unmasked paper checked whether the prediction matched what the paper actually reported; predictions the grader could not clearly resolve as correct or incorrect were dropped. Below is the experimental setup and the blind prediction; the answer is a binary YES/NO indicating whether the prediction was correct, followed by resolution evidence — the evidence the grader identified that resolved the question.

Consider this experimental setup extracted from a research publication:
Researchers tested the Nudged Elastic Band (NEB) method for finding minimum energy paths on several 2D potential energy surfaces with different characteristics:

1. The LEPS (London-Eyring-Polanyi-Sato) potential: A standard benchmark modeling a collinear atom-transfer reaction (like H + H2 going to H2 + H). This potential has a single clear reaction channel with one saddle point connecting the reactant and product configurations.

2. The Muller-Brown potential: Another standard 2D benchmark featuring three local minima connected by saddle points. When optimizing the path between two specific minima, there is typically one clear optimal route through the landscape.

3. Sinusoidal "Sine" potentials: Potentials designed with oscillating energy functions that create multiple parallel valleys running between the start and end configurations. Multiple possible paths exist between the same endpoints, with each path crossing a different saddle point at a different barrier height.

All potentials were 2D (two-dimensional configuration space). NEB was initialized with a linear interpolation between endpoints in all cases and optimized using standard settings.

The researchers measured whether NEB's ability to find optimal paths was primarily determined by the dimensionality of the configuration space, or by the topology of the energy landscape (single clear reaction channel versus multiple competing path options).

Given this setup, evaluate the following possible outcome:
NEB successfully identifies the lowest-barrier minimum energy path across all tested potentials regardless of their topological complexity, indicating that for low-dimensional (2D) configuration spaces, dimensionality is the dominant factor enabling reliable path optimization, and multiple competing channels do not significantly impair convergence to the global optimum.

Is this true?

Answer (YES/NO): NO